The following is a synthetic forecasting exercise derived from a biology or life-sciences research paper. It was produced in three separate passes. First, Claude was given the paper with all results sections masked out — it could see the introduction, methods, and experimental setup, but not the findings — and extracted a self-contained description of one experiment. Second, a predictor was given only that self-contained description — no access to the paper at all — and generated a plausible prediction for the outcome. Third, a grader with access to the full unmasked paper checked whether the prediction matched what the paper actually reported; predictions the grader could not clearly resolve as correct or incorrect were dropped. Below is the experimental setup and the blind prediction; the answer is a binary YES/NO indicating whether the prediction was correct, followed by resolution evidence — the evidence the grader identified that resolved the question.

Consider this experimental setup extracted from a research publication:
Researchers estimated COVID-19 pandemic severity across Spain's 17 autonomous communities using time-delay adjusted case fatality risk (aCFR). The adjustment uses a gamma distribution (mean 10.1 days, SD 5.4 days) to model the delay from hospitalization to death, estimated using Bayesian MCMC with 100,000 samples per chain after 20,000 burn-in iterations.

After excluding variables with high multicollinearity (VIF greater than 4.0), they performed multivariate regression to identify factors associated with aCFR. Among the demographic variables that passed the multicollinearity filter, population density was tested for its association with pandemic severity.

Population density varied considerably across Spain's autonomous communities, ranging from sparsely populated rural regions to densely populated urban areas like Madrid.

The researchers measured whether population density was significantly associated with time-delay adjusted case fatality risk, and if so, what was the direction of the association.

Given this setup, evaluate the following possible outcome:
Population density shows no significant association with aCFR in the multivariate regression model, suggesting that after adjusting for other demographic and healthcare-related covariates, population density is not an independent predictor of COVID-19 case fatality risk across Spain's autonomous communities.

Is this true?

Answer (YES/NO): NO